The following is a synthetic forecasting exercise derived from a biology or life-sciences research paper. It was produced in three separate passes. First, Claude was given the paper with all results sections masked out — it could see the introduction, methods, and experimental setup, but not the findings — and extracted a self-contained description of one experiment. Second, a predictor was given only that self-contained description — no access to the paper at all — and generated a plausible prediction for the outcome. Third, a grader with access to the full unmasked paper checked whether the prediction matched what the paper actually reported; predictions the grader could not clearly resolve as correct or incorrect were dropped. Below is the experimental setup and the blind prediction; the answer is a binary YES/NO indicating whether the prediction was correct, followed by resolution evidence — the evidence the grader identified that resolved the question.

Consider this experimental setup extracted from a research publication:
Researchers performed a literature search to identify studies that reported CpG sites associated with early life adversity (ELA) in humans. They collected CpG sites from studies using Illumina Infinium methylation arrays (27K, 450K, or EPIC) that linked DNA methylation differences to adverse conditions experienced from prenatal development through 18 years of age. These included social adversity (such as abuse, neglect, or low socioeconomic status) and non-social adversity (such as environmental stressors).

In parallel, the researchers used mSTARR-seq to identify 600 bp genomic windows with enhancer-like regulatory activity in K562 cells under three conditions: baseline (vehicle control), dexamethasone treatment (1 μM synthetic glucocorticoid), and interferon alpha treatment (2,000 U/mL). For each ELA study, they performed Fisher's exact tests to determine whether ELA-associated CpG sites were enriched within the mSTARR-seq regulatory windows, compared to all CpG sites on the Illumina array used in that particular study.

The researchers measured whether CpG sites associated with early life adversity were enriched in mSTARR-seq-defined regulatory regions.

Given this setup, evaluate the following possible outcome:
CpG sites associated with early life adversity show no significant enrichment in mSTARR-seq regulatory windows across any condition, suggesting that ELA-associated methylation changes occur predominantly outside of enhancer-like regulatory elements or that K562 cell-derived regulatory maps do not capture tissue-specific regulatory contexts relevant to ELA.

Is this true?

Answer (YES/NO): NO